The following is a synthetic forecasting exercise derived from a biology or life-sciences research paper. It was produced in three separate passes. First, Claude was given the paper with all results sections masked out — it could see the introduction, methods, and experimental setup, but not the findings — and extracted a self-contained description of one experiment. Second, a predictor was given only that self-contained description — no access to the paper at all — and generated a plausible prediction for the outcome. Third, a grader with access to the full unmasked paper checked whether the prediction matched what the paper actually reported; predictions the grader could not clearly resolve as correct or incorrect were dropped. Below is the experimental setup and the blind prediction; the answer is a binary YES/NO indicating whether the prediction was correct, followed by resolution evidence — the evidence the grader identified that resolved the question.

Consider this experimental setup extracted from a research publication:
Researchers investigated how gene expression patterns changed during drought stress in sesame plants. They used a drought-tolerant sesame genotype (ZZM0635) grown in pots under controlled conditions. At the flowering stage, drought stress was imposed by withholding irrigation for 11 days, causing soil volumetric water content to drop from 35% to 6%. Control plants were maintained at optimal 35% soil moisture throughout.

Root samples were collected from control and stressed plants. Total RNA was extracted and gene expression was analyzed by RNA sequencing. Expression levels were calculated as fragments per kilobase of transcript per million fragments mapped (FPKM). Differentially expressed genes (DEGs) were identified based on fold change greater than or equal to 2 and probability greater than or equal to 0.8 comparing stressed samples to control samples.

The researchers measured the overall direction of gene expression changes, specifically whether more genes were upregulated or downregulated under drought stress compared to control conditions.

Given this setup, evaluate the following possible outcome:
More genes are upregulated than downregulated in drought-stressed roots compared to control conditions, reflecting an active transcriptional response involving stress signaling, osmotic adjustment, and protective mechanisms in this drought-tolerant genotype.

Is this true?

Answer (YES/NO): NO